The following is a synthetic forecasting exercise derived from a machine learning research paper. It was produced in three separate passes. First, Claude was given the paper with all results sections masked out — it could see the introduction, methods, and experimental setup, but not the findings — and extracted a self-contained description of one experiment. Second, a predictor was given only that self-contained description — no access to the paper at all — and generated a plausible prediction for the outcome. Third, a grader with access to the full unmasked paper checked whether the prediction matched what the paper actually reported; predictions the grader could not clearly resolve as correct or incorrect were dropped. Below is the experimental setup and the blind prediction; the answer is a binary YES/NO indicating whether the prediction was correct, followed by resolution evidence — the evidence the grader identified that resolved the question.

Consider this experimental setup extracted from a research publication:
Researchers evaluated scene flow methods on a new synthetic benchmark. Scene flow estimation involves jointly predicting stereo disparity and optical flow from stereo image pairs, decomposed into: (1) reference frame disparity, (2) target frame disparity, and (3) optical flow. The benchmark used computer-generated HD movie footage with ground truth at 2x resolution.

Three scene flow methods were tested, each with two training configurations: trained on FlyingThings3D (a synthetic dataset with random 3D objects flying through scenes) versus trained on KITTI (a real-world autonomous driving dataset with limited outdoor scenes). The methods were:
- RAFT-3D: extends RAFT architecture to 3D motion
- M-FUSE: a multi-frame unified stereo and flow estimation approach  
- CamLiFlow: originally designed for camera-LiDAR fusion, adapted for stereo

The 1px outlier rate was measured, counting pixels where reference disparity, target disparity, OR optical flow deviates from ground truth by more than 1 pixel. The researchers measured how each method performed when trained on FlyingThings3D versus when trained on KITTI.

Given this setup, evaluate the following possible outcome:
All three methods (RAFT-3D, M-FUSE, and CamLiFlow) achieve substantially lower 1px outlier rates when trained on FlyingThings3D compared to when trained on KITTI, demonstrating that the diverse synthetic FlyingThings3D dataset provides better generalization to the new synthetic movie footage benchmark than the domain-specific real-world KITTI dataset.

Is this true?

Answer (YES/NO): NO